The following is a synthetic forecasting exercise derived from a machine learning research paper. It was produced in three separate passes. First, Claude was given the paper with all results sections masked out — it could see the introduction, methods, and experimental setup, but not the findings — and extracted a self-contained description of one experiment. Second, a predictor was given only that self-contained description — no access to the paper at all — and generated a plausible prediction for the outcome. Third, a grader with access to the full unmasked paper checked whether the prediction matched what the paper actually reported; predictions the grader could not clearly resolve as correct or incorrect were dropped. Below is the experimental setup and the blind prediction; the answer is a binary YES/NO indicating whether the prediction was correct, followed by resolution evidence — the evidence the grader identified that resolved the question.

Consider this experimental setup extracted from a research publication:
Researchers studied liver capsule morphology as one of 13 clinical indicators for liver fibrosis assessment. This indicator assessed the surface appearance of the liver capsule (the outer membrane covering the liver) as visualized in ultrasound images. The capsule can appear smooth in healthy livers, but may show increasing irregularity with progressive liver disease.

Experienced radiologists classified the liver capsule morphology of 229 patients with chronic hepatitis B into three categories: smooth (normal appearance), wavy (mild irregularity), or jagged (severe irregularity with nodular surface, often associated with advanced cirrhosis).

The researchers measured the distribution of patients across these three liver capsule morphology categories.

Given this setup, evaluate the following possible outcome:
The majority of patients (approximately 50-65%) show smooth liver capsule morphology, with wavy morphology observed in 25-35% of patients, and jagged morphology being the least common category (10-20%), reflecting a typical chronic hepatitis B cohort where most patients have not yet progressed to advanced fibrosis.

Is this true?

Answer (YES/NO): YES